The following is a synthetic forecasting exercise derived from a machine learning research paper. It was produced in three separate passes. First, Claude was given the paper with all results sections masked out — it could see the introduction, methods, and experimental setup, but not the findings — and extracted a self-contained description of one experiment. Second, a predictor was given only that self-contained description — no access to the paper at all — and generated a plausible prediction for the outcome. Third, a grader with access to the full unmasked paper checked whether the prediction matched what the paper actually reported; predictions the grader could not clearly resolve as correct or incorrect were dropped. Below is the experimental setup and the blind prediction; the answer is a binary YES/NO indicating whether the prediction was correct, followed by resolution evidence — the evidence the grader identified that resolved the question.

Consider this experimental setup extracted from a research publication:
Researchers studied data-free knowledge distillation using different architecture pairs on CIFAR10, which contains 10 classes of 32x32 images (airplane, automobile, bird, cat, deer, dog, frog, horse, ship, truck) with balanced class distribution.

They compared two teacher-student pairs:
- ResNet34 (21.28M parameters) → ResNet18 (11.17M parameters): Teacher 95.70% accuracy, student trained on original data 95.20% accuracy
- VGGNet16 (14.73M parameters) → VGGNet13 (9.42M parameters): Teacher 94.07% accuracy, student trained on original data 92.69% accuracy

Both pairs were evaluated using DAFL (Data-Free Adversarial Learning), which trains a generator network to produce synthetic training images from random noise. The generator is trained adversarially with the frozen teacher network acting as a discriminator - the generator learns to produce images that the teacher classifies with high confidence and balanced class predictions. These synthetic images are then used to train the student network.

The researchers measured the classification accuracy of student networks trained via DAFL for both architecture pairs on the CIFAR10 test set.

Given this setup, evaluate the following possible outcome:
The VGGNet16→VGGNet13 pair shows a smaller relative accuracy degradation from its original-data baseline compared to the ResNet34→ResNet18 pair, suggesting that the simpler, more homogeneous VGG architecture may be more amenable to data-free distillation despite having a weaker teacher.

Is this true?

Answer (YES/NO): NO